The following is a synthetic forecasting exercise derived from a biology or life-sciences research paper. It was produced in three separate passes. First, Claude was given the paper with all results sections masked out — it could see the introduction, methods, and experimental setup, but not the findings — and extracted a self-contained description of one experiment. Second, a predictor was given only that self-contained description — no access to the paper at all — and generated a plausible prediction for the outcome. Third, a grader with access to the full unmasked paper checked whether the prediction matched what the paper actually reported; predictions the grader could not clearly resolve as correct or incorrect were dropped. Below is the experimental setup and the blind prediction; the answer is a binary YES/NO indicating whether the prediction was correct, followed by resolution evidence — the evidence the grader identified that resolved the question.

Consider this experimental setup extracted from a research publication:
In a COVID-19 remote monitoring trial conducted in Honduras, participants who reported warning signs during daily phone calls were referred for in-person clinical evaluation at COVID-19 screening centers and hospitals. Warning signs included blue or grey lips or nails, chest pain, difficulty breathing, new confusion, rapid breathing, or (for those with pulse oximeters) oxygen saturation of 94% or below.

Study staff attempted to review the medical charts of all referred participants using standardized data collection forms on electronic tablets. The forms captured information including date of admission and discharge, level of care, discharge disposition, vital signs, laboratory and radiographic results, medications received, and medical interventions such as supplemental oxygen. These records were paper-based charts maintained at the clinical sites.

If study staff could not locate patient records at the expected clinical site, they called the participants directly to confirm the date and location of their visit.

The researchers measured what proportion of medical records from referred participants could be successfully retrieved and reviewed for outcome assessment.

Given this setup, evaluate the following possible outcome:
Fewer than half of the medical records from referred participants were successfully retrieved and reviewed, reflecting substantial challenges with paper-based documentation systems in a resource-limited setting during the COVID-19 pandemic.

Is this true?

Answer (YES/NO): NO